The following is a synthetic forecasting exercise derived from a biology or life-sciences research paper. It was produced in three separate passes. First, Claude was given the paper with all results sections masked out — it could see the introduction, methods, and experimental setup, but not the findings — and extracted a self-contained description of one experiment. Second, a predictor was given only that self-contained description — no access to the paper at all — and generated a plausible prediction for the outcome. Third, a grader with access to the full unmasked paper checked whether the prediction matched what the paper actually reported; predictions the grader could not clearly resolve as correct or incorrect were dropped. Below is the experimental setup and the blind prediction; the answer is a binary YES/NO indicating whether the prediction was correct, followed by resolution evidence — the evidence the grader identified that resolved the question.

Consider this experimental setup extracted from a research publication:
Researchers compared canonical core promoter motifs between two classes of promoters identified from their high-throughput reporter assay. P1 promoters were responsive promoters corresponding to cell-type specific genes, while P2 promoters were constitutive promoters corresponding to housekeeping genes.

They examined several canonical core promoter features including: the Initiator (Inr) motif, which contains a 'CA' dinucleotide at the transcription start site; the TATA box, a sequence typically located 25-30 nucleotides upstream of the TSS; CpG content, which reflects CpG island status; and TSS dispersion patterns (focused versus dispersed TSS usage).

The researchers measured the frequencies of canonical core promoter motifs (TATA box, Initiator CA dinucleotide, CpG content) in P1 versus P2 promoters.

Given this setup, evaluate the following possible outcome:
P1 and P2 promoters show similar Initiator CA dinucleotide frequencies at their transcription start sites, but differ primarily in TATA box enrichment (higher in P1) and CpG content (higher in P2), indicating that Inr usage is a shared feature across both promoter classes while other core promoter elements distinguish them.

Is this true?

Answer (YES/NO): YES